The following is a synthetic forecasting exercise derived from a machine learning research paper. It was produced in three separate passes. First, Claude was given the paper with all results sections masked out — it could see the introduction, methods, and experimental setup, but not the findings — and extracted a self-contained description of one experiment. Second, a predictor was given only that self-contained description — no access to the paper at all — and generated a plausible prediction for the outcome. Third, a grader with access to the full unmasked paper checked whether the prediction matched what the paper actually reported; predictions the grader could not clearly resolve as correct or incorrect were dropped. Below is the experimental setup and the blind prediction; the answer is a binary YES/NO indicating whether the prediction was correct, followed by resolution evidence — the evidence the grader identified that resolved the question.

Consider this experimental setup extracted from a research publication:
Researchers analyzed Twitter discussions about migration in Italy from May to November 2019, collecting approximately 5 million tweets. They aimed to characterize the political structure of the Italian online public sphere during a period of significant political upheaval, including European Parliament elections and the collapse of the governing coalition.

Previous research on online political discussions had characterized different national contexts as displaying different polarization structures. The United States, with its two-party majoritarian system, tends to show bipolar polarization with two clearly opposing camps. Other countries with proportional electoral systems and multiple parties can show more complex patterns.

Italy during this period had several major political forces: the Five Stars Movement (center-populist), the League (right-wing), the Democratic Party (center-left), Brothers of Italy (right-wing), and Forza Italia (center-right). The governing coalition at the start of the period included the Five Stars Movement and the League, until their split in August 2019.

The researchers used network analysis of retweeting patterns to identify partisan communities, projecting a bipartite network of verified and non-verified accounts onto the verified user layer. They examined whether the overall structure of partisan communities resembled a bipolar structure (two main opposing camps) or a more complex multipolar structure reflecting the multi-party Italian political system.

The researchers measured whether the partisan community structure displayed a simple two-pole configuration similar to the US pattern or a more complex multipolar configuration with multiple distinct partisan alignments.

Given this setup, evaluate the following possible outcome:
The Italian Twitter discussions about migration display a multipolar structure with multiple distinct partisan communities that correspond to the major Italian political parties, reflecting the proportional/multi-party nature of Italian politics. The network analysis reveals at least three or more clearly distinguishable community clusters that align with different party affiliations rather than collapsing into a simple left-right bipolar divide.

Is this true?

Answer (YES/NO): YES